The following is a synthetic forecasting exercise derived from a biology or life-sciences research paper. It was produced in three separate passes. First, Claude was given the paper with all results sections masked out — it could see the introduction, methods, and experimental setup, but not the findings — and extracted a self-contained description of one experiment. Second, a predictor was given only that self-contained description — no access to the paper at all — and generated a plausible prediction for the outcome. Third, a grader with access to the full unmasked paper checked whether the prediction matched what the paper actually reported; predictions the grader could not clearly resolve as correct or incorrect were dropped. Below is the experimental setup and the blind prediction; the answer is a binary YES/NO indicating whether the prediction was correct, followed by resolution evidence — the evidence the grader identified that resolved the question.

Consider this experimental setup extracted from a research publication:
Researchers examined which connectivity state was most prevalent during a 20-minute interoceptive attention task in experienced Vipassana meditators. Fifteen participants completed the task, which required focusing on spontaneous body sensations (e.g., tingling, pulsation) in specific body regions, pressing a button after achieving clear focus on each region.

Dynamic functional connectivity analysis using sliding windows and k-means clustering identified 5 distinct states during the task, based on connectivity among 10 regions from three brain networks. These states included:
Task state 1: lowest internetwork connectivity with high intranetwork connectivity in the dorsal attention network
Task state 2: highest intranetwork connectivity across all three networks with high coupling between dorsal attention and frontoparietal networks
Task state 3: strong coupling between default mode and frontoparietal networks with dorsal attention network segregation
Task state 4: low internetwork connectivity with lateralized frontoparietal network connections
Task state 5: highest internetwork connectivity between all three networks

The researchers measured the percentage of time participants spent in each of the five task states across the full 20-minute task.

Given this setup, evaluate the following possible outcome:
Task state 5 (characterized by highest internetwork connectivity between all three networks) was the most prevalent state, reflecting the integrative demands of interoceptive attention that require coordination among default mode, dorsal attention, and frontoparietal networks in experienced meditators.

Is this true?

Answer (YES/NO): NO